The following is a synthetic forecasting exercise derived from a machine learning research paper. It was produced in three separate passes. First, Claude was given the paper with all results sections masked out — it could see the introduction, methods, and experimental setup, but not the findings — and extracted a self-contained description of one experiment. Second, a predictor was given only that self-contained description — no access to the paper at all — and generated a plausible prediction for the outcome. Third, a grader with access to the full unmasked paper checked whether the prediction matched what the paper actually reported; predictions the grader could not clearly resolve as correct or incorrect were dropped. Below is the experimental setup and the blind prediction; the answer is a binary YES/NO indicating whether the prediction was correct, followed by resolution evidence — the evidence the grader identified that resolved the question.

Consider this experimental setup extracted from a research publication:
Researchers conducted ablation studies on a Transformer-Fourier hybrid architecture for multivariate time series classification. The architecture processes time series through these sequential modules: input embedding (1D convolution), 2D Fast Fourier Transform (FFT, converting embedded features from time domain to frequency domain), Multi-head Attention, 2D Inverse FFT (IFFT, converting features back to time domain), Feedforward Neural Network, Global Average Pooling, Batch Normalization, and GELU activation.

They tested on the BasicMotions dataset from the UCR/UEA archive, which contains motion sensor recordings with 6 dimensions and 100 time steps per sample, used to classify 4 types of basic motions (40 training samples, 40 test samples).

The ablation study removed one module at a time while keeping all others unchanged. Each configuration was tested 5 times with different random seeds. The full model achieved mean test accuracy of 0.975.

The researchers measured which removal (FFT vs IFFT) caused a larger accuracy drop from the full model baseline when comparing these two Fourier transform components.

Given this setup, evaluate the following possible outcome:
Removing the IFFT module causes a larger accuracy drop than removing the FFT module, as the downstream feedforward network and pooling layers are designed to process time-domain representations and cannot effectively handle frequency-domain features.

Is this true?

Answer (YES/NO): NO